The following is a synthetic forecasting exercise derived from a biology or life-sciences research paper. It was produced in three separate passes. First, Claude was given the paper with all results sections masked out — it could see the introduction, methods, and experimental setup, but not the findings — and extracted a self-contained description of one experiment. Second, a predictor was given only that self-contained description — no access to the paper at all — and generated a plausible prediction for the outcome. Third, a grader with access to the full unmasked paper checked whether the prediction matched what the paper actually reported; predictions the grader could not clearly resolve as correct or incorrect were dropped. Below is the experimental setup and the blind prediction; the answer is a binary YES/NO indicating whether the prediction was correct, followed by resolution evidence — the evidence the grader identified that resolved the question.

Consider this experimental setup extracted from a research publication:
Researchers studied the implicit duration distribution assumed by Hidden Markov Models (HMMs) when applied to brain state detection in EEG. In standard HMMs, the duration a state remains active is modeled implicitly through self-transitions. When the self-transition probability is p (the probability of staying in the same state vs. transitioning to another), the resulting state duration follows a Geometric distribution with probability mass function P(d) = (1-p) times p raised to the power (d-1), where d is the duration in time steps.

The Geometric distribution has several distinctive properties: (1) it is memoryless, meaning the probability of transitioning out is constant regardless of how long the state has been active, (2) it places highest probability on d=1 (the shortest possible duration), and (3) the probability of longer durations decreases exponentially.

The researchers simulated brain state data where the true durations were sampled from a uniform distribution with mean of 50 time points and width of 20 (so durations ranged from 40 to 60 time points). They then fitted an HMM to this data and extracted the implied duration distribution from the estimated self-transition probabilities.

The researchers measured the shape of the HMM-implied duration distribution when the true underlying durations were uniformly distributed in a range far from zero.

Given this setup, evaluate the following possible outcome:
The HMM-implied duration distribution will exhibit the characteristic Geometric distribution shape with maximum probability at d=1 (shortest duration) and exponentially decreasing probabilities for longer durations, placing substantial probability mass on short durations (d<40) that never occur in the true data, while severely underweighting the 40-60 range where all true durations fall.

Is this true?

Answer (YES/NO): YES